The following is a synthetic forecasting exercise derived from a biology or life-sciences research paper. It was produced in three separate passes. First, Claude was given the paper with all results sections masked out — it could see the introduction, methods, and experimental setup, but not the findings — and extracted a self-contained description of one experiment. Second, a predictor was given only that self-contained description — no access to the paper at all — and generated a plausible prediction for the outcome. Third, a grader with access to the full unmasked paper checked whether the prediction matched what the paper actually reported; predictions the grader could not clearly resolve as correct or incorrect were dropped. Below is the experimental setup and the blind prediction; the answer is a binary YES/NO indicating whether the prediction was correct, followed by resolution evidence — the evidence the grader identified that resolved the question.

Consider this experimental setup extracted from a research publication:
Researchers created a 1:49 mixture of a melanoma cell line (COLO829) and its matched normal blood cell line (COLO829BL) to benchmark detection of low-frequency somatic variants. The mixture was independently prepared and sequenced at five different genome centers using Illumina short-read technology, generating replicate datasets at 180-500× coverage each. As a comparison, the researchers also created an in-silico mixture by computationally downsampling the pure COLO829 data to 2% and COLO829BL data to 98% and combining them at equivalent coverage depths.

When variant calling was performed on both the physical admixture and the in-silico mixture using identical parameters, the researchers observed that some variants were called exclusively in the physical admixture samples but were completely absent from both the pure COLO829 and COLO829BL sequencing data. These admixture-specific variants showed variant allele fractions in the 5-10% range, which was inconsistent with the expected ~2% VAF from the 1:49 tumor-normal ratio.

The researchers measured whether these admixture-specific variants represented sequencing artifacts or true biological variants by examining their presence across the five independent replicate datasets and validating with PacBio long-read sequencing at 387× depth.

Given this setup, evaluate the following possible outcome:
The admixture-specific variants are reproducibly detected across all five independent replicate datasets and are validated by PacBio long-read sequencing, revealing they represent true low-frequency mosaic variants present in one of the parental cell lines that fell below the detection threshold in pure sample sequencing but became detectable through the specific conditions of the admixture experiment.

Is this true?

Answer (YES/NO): NO